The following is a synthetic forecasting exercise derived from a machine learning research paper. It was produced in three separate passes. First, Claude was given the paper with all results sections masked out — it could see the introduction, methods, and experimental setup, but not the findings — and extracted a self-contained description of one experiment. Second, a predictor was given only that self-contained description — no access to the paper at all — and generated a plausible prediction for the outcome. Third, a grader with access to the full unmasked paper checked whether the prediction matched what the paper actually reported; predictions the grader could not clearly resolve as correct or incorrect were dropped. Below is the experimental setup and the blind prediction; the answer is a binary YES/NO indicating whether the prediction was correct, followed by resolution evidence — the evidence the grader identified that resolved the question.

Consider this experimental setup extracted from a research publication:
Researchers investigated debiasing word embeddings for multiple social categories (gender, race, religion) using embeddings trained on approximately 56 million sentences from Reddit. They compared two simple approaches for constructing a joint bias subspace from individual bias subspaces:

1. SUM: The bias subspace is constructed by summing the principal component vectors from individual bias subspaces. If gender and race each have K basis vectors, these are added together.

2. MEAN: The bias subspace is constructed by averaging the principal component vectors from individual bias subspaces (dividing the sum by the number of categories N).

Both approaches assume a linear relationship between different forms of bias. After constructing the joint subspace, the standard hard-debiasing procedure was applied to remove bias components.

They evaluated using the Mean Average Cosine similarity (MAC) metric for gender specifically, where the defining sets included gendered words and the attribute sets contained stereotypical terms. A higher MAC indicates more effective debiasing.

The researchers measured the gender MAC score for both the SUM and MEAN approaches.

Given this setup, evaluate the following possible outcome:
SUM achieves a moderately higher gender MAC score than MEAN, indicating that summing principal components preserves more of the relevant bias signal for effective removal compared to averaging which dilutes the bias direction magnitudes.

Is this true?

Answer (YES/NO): NO